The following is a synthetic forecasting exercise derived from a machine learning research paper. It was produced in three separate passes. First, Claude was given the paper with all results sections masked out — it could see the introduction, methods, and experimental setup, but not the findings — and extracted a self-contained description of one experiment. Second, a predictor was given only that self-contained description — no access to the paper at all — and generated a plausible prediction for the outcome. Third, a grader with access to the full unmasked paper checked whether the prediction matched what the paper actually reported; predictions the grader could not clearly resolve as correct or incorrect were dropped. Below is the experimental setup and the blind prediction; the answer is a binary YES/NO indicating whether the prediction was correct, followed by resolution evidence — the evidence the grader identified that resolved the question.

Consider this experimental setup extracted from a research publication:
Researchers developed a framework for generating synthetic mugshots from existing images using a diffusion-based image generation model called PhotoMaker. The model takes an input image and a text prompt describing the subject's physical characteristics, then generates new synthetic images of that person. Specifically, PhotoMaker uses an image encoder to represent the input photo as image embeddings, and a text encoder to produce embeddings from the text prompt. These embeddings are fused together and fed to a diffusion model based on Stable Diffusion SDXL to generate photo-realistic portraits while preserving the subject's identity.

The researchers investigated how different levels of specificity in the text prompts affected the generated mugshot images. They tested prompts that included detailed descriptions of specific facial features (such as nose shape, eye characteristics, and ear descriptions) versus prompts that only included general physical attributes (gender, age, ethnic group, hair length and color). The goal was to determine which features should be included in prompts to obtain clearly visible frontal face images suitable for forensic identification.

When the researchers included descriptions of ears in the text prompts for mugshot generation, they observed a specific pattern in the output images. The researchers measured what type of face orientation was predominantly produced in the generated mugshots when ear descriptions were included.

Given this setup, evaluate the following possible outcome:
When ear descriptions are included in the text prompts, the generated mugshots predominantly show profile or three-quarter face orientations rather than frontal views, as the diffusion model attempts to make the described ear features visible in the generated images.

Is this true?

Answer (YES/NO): YES